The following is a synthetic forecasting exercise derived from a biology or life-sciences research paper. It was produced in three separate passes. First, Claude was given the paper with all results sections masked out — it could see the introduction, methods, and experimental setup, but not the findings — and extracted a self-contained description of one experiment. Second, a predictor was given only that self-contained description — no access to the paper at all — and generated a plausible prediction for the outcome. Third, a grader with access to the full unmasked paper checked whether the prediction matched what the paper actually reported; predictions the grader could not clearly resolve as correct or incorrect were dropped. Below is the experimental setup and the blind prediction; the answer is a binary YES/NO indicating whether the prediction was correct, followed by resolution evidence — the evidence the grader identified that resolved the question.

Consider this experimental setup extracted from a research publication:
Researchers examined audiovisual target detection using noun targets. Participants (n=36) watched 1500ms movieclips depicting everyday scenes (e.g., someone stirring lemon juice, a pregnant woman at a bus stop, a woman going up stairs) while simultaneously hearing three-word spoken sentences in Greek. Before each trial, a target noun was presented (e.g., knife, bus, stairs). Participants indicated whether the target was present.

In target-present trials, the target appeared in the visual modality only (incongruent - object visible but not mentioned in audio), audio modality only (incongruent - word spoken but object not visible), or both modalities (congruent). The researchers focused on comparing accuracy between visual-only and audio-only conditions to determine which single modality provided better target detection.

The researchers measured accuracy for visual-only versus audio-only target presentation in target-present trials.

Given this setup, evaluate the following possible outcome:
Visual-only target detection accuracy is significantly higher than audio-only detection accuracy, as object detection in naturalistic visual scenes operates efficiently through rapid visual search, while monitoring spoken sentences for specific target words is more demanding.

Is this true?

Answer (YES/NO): YES